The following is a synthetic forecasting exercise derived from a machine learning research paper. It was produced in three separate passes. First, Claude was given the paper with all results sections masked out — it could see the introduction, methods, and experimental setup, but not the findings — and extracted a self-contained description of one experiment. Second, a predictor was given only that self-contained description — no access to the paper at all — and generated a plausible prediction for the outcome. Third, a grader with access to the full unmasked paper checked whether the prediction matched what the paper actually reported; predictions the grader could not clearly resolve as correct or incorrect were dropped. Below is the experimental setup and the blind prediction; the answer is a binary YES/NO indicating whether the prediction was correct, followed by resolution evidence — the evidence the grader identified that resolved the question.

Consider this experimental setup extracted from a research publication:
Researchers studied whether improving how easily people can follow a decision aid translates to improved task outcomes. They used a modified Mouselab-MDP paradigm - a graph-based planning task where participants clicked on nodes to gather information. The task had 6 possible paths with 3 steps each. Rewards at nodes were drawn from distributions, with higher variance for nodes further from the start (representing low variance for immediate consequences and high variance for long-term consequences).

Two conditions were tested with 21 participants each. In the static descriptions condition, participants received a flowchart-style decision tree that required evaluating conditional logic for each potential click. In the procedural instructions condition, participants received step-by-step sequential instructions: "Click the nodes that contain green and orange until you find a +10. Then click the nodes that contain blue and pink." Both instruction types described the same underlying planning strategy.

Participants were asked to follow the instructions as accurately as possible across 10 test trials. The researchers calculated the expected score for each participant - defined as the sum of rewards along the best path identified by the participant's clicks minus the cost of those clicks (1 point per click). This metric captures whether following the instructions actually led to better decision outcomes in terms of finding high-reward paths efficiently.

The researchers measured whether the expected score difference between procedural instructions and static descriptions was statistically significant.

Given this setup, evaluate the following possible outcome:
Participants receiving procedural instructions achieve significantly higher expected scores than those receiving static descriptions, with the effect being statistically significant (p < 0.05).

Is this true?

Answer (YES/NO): NO